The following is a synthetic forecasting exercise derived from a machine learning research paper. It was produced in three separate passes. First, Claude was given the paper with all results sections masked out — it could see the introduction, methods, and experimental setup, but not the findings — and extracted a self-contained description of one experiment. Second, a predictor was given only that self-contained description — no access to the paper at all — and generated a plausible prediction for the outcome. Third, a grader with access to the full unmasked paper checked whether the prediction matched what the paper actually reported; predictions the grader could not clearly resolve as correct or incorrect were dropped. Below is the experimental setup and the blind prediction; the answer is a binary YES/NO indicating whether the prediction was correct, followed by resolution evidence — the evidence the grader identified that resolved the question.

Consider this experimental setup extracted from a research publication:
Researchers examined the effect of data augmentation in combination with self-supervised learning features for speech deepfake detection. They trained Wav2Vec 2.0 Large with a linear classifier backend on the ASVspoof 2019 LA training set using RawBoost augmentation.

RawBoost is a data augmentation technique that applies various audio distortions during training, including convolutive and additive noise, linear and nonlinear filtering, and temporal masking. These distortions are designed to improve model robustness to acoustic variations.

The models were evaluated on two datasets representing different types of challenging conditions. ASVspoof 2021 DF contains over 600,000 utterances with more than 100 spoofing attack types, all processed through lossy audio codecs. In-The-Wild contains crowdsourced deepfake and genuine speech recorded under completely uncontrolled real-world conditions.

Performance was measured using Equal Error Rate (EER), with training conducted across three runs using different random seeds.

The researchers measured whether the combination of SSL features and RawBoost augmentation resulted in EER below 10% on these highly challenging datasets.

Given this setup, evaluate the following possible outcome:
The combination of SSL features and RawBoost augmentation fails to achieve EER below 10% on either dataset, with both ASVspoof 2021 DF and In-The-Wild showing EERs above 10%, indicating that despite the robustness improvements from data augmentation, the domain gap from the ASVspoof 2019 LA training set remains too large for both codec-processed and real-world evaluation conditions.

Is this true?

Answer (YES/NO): NO